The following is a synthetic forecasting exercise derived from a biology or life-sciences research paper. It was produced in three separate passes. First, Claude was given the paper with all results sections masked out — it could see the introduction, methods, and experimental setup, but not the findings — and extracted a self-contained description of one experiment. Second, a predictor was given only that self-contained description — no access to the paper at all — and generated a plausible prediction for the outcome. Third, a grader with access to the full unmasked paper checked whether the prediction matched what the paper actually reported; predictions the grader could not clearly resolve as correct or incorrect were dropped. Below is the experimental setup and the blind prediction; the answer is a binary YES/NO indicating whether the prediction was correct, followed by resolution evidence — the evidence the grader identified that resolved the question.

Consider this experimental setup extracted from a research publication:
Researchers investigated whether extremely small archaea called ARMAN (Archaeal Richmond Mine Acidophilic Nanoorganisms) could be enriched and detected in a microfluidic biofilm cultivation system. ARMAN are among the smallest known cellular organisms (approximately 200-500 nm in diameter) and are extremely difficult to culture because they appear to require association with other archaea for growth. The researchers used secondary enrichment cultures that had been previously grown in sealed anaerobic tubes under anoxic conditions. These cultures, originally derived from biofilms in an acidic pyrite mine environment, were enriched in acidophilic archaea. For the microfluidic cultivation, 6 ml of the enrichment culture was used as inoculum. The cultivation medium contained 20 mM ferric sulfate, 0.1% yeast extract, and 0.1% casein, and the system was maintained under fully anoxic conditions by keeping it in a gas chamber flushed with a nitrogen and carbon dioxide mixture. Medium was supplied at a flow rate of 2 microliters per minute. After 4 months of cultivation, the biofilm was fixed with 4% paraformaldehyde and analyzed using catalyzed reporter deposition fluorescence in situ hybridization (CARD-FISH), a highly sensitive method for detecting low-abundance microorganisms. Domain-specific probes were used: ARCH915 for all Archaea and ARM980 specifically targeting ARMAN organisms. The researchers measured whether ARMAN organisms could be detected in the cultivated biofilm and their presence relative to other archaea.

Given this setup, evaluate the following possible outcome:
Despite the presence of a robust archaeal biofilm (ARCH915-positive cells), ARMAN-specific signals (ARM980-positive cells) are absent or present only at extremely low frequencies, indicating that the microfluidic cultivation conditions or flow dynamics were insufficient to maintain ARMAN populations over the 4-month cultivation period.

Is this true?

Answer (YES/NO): NO